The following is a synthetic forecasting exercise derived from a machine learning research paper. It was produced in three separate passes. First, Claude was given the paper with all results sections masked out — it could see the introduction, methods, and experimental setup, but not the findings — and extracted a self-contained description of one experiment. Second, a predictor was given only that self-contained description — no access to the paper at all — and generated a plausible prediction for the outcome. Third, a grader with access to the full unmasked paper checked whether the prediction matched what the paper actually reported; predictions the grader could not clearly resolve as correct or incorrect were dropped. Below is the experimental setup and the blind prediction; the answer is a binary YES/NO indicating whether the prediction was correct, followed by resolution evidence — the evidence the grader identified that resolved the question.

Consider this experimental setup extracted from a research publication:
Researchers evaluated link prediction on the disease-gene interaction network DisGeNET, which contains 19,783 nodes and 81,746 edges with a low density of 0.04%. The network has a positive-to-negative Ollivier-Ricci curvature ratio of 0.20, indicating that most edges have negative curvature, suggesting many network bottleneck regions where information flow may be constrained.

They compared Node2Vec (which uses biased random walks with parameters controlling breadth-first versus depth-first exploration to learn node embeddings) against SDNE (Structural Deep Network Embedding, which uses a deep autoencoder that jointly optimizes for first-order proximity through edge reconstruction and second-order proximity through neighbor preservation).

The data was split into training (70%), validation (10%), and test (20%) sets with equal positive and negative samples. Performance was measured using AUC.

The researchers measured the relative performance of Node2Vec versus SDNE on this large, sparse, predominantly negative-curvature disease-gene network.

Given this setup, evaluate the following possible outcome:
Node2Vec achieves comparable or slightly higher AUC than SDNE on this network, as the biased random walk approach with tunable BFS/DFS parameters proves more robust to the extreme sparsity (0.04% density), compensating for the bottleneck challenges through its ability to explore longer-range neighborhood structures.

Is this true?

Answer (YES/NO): NO